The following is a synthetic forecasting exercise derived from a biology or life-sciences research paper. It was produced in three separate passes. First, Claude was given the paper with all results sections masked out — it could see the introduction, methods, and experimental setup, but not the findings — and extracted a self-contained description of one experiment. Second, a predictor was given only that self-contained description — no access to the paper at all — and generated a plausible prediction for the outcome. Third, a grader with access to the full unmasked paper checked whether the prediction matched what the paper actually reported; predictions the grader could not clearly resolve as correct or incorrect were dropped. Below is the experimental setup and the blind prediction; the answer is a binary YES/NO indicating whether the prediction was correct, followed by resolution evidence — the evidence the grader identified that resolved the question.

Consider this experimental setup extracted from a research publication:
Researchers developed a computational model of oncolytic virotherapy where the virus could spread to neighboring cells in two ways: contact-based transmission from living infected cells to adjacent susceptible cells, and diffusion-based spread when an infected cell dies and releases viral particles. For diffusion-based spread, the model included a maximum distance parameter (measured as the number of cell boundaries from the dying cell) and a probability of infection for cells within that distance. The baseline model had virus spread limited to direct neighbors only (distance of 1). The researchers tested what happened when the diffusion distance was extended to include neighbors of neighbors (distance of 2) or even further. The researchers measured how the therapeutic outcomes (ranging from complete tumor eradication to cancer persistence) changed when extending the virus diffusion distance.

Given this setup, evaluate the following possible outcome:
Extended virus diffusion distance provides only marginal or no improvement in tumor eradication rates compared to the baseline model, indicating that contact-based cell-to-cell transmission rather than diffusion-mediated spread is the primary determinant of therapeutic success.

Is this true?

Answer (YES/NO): NO